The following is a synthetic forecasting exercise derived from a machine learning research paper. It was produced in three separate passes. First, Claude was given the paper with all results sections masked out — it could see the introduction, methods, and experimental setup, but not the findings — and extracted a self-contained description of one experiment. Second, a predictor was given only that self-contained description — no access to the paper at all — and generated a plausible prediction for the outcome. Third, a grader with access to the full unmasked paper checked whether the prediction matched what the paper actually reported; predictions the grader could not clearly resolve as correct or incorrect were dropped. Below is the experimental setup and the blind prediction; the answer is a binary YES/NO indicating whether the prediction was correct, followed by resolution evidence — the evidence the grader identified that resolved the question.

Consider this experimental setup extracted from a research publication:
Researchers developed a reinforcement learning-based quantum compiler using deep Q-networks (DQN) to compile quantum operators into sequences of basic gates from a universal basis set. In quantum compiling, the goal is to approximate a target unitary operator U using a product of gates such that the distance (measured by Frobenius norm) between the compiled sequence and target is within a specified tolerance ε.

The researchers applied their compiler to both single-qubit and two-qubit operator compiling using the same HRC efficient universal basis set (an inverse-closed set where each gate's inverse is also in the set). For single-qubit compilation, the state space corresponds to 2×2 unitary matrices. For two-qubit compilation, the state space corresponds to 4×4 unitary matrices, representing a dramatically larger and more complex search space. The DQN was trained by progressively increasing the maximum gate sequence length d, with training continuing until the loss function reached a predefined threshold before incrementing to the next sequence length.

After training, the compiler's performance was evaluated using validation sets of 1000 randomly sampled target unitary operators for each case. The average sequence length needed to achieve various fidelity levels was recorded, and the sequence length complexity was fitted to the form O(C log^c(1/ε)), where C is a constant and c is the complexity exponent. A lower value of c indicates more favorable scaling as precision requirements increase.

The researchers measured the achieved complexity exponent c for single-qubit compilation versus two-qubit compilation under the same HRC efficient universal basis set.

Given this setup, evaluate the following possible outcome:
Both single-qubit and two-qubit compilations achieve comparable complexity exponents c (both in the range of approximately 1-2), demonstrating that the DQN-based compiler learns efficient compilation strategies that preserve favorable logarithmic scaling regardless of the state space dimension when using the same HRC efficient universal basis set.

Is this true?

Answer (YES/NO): YES